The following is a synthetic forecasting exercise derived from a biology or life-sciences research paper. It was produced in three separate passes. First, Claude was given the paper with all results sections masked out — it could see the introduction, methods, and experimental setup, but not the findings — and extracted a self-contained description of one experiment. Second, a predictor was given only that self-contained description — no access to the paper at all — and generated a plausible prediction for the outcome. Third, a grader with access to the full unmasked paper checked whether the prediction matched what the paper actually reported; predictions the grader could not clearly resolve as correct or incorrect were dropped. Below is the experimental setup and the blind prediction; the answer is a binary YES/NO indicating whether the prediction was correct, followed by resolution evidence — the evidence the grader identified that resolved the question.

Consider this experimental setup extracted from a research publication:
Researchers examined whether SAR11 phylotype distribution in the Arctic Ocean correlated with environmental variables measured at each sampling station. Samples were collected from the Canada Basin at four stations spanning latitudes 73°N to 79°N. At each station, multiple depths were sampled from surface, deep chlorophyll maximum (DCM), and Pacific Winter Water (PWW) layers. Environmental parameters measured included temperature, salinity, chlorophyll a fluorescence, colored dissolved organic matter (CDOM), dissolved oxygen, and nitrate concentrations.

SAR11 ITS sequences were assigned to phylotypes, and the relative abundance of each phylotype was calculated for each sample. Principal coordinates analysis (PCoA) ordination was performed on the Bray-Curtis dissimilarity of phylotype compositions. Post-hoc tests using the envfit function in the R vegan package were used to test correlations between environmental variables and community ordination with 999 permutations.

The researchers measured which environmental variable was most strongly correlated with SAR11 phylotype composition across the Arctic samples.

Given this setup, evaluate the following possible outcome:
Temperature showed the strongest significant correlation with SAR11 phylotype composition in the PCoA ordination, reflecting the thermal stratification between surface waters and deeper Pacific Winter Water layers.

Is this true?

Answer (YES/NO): NO